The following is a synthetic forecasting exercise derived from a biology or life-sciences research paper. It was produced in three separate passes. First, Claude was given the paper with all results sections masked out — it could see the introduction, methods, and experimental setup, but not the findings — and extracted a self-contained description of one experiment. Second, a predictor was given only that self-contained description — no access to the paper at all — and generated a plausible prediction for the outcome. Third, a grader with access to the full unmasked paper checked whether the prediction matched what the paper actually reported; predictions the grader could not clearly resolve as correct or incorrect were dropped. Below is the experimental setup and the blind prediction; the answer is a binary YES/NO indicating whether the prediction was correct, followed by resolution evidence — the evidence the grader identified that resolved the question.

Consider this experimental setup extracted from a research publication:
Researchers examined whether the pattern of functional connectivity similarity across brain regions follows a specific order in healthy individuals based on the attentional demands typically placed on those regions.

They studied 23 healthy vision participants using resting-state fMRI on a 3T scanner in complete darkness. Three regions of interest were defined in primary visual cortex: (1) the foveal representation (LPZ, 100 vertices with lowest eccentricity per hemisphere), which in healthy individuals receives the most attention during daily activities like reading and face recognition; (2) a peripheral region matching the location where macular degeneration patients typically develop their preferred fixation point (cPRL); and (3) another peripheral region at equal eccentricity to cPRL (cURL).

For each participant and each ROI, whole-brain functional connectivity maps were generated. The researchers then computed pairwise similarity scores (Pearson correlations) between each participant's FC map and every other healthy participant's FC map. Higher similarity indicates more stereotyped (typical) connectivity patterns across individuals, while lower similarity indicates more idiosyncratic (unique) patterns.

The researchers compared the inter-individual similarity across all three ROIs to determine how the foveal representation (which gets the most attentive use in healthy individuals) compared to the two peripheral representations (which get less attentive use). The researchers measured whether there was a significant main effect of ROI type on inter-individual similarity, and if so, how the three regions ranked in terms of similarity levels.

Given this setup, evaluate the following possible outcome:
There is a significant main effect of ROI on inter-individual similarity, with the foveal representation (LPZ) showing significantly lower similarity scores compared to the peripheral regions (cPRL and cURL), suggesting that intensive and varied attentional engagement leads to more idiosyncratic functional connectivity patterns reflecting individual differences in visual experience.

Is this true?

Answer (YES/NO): YES